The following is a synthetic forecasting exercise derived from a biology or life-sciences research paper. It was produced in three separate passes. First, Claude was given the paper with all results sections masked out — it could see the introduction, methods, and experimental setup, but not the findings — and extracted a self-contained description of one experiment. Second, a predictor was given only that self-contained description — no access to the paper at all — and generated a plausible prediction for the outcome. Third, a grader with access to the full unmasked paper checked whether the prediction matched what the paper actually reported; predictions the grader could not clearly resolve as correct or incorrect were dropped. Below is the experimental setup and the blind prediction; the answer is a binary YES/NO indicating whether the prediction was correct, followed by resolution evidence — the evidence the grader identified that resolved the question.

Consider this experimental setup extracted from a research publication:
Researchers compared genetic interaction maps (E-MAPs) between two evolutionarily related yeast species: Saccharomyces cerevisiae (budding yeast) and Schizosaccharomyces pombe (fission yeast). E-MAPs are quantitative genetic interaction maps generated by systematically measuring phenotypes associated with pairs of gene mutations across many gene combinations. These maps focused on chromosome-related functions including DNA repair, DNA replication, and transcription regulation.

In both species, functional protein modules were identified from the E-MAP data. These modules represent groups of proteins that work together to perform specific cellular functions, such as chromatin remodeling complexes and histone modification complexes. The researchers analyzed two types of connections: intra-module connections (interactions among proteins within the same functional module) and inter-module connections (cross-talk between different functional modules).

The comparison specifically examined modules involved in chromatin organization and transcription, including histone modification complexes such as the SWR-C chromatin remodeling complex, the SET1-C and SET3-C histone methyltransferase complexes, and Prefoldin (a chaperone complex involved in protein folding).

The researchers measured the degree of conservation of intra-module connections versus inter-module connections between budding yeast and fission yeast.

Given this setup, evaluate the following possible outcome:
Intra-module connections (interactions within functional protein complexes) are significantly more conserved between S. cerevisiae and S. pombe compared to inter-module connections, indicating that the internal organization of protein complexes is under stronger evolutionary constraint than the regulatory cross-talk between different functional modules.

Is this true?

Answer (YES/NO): YES